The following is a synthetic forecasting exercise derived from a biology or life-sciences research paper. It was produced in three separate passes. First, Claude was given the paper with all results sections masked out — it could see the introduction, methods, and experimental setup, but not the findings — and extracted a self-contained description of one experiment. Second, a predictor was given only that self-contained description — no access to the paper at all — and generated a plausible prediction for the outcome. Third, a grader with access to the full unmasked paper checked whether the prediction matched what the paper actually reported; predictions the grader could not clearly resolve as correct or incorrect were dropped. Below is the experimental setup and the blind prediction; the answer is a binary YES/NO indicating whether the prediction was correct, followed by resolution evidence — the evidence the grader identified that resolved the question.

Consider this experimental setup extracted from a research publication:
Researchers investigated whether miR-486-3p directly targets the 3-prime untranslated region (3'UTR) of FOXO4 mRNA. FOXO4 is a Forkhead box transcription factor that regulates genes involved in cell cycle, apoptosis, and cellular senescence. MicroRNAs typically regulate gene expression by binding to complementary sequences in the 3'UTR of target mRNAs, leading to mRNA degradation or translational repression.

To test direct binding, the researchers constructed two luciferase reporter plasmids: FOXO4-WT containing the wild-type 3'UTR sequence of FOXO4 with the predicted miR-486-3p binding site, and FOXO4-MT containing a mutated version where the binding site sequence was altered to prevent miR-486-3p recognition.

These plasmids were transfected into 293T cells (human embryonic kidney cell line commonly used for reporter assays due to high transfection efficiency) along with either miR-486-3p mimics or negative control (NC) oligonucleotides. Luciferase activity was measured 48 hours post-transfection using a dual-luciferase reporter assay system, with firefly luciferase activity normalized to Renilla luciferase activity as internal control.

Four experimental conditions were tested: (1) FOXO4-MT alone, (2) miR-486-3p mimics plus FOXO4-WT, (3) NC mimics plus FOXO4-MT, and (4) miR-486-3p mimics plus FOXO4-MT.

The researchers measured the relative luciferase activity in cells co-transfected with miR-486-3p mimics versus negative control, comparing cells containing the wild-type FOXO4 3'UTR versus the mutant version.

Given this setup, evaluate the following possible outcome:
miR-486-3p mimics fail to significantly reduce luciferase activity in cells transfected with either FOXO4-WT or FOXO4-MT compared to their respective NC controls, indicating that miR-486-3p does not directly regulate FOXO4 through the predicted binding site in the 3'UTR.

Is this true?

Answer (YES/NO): NO